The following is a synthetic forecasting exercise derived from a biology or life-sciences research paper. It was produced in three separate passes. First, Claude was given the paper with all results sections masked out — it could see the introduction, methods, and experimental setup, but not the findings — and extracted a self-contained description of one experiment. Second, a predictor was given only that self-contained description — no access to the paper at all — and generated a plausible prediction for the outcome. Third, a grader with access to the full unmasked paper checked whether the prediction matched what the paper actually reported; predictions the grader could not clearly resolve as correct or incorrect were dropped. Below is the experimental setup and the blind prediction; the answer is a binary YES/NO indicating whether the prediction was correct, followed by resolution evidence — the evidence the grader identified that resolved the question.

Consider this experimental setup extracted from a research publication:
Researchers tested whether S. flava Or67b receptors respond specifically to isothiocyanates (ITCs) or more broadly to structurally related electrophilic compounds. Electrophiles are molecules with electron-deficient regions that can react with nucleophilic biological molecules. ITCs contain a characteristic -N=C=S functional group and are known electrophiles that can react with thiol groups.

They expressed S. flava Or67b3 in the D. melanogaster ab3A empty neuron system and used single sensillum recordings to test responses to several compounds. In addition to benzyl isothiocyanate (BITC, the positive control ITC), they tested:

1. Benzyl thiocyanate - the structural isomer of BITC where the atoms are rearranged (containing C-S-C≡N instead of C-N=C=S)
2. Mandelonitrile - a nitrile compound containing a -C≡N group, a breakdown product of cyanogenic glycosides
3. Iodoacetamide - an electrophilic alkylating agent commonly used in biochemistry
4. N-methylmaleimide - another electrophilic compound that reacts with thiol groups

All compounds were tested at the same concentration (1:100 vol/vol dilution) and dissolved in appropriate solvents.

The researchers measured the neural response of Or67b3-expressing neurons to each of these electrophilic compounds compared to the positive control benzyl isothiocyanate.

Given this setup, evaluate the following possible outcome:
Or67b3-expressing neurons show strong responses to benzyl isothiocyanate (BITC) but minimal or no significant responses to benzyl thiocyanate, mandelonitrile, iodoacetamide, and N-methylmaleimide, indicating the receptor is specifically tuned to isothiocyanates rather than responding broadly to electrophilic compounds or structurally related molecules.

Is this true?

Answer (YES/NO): YES